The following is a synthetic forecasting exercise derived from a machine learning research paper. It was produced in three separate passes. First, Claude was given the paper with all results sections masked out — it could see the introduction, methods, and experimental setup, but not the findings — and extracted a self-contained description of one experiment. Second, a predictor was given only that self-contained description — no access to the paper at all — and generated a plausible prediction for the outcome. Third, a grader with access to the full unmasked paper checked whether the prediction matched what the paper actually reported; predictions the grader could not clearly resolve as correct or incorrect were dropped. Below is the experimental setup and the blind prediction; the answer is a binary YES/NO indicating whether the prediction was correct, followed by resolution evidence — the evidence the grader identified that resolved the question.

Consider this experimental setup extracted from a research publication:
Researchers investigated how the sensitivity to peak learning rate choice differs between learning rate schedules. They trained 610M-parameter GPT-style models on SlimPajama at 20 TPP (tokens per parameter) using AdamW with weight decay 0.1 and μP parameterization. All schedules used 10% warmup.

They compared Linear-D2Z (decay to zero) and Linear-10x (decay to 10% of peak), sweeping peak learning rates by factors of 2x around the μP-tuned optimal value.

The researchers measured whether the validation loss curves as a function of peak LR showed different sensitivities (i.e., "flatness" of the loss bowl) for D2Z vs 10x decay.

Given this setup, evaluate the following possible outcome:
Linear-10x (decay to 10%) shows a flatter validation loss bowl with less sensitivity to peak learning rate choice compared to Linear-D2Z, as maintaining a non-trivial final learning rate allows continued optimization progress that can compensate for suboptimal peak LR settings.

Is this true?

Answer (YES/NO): NO